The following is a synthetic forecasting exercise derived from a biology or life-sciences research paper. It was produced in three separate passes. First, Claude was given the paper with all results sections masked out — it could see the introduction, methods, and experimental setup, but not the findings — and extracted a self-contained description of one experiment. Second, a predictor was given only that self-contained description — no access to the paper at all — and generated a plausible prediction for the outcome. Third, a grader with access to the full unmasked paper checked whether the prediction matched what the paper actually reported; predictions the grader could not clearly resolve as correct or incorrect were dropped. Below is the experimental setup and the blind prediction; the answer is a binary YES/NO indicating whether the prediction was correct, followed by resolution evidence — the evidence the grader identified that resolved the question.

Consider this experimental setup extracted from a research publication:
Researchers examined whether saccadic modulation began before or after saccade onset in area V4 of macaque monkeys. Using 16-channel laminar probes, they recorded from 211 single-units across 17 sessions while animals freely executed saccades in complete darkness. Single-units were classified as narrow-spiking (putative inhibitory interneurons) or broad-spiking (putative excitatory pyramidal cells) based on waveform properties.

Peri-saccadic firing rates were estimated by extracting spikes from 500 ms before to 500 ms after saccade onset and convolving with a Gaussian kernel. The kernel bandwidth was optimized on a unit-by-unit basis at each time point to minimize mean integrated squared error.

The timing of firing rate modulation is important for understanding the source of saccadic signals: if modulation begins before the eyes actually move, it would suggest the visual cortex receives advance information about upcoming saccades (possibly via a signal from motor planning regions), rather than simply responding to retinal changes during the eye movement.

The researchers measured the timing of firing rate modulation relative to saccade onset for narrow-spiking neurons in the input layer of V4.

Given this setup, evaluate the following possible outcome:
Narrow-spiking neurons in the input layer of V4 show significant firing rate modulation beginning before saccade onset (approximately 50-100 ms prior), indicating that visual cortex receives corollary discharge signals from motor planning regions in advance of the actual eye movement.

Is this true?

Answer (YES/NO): NO